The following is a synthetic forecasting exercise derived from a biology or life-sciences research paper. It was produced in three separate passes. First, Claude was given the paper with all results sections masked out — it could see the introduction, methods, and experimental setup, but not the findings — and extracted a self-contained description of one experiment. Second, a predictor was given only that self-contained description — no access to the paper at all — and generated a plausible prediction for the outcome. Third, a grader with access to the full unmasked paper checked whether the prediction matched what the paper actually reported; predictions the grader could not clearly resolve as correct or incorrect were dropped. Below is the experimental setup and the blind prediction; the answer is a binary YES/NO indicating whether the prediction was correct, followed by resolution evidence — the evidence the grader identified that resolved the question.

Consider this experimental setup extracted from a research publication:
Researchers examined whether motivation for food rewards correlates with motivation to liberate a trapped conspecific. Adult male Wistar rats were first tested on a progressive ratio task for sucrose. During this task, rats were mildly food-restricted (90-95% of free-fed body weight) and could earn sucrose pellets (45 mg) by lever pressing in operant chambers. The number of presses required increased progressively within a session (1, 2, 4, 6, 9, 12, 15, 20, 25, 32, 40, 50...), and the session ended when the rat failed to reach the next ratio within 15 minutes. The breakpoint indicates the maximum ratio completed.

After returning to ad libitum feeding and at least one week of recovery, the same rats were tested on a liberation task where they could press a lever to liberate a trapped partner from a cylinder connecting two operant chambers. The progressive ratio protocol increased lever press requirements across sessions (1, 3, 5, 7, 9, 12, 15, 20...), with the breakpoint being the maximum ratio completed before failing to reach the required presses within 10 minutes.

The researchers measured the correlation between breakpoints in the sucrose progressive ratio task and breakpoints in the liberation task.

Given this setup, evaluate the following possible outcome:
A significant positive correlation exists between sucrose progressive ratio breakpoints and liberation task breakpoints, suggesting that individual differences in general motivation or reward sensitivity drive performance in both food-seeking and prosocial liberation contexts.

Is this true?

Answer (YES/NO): YES